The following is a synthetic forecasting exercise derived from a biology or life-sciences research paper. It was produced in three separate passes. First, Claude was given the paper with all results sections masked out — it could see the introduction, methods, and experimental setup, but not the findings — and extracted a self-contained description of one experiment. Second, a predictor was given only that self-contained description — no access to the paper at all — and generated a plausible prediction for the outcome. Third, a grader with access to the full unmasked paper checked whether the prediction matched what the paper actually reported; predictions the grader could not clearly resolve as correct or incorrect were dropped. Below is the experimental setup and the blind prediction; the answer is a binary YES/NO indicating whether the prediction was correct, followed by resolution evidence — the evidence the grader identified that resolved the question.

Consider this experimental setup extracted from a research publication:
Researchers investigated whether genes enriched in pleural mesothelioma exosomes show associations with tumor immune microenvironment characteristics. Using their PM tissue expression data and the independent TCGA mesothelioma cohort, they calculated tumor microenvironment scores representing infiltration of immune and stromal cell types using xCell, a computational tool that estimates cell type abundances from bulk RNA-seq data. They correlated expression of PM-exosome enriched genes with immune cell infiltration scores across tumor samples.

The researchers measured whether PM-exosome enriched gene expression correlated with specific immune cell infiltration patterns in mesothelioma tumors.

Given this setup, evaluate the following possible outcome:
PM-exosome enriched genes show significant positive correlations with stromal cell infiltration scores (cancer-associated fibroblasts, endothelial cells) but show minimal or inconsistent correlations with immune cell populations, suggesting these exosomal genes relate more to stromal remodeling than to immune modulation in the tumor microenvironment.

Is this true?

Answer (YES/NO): NO